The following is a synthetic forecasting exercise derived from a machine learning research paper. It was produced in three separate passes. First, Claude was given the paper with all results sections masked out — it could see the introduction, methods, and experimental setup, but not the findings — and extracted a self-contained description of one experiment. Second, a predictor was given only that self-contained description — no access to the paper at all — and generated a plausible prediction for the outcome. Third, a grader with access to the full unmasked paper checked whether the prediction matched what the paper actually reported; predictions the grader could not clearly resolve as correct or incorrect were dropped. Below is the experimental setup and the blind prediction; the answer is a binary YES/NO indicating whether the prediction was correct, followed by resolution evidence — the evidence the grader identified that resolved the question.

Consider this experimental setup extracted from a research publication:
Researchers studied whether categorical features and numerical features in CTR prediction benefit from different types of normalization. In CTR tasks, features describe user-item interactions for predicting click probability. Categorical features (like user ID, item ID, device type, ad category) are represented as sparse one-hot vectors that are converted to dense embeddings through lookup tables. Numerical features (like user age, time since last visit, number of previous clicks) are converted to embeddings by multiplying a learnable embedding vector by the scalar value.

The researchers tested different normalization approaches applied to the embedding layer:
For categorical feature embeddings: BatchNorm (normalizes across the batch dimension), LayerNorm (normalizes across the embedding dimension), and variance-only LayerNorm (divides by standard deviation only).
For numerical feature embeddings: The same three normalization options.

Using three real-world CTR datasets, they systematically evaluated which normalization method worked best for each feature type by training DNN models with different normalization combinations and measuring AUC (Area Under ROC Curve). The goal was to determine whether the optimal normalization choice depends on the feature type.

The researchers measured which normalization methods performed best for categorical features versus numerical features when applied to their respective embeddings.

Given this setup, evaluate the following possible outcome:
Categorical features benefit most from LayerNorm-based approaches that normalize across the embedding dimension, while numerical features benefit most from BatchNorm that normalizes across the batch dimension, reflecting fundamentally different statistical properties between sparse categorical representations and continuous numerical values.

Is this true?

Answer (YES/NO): NO